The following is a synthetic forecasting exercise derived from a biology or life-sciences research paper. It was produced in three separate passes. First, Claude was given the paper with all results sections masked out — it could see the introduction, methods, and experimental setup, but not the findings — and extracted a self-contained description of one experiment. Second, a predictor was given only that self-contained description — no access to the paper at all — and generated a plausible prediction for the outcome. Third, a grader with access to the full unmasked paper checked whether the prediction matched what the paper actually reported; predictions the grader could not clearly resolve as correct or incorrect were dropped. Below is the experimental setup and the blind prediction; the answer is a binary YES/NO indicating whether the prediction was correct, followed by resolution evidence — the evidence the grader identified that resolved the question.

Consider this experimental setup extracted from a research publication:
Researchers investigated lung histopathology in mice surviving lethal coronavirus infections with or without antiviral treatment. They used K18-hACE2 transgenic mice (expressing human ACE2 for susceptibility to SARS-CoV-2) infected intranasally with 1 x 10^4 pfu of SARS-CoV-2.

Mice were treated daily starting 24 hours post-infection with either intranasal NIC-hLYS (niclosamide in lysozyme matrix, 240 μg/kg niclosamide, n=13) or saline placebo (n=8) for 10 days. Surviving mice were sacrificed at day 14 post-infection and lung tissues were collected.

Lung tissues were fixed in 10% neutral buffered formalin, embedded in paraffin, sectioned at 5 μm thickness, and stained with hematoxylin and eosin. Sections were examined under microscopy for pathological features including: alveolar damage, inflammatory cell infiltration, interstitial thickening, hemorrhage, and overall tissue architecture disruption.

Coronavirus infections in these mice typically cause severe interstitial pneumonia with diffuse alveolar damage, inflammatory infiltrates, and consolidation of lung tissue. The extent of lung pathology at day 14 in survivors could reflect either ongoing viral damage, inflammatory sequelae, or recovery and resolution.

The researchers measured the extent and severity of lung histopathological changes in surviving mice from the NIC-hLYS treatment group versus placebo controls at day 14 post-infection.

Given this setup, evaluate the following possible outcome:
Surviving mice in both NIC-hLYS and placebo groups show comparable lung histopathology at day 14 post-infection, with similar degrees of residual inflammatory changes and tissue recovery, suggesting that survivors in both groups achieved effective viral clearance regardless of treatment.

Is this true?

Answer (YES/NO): NO